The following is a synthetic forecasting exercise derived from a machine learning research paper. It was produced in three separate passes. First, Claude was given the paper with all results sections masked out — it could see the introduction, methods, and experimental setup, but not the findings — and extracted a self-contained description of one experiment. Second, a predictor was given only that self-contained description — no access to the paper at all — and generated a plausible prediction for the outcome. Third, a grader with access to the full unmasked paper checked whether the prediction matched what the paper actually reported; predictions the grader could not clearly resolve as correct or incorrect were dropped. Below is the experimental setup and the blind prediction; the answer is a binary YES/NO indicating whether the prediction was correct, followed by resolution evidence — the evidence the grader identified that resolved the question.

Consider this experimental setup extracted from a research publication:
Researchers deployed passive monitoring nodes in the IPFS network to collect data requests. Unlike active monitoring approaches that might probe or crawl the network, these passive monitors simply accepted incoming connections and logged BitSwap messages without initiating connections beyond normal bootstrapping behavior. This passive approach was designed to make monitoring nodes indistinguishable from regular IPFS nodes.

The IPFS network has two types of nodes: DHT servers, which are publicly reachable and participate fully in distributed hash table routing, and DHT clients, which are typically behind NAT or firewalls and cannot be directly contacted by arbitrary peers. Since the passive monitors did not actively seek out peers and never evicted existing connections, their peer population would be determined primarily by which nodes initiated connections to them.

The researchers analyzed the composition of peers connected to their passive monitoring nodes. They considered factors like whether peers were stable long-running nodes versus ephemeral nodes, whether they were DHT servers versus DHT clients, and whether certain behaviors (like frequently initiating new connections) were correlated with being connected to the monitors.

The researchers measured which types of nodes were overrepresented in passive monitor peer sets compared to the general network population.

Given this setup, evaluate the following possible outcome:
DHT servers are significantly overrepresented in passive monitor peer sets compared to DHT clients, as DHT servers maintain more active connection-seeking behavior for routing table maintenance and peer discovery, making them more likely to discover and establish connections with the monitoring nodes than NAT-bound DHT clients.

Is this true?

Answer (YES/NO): NO